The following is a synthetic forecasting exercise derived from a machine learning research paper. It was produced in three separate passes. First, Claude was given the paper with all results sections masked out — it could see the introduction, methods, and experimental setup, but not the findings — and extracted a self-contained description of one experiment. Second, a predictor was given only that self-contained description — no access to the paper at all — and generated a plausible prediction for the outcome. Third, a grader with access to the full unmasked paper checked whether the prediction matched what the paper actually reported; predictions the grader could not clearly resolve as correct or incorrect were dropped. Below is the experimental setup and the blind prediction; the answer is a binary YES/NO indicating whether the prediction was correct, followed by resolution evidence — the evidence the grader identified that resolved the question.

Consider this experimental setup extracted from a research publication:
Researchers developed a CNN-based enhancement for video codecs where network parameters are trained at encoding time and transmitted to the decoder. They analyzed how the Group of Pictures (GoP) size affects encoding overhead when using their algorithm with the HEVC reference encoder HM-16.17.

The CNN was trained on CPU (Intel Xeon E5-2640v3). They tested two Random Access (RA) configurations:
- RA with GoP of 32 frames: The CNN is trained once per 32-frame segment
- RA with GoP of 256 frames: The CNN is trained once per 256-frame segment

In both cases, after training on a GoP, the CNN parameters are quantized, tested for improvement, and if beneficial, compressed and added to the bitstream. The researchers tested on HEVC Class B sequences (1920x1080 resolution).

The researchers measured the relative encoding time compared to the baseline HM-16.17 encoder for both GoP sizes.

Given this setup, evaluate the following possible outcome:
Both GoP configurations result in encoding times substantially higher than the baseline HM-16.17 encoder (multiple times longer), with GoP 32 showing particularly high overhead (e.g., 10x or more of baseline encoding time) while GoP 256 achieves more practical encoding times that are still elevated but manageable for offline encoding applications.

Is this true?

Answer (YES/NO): NO